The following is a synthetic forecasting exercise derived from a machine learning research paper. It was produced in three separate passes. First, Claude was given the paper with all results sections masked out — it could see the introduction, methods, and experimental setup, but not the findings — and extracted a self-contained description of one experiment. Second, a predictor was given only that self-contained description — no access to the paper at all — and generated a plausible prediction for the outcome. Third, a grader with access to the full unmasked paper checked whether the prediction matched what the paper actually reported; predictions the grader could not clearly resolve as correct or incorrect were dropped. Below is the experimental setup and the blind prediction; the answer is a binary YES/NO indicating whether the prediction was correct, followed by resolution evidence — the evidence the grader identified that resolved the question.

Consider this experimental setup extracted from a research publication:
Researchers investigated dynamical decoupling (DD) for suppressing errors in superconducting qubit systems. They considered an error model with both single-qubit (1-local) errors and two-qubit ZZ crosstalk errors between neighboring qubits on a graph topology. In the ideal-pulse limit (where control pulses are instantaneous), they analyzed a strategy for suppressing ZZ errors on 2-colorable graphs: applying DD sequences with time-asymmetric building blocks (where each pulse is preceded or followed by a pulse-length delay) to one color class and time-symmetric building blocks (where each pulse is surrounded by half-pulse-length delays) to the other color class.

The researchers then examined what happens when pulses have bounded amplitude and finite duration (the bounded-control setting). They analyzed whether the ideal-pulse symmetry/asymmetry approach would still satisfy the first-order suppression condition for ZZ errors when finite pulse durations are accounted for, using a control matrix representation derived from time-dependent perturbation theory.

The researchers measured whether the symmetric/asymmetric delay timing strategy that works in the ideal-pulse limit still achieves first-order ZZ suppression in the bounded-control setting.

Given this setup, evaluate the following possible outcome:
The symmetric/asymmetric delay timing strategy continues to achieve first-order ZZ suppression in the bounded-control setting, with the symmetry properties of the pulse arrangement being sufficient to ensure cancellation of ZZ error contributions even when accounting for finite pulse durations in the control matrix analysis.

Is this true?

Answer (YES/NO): NO